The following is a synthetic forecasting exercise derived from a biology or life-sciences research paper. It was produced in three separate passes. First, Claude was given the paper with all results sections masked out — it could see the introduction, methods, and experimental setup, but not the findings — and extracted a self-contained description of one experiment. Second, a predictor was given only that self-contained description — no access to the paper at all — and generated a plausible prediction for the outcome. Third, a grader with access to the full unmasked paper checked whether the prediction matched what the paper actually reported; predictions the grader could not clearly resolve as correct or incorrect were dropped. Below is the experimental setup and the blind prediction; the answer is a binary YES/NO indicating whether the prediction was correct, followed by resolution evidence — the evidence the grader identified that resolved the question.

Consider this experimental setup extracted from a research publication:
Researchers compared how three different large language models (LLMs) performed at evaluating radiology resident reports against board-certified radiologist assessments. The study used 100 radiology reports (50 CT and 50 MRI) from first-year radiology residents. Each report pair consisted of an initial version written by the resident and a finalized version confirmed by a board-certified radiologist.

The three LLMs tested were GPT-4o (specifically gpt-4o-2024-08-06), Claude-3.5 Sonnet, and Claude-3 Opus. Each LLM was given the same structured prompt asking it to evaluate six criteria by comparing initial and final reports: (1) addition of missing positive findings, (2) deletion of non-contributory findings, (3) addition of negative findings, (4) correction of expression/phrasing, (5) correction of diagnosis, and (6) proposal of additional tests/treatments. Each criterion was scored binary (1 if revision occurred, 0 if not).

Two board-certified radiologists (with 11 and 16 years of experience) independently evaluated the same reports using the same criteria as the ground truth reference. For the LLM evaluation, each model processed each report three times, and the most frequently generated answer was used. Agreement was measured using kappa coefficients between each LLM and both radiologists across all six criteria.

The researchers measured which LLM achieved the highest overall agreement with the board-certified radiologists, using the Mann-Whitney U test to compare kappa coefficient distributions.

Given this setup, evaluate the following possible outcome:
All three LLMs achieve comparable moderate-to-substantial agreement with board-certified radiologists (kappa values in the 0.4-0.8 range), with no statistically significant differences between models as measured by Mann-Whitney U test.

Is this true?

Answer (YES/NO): NO